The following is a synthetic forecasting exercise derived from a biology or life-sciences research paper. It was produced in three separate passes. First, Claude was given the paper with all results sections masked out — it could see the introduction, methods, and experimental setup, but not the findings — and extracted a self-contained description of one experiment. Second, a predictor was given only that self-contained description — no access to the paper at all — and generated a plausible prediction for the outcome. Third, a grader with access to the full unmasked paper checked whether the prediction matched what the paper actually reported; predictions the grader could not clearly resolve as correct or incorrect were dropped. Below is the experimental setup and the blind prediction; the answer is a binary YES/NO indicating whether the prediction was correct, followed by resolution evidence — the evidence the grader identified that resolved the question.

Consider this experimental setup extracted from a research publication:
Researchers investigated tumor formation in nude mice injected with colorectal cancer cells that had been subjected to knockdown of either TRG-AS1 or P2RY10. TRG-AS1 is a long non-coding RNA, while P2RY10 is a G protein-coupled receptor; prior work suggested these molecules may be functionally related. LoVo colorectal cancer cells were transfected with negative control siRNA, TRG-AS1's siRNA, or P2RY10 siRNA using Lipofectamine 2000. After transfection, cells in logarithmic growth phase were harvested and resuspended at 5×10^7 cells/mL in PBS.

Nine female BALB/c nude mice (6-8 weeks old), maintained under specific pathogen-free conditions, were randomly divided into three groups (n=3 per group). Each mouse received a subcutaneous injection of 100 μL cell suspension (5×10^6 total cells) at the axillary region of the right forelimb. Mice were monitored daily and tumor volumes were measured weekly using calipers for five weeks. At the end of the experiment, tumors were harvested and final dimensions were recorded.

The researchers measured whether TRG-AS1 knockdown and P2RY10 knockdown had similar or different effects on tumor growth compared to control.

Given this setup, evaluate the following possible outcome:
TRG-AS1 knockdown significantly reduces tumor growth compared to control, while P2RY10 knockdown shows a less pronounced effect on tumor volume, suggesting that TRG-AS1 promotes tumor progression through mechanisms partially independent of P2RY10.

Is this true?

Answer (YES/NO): NO